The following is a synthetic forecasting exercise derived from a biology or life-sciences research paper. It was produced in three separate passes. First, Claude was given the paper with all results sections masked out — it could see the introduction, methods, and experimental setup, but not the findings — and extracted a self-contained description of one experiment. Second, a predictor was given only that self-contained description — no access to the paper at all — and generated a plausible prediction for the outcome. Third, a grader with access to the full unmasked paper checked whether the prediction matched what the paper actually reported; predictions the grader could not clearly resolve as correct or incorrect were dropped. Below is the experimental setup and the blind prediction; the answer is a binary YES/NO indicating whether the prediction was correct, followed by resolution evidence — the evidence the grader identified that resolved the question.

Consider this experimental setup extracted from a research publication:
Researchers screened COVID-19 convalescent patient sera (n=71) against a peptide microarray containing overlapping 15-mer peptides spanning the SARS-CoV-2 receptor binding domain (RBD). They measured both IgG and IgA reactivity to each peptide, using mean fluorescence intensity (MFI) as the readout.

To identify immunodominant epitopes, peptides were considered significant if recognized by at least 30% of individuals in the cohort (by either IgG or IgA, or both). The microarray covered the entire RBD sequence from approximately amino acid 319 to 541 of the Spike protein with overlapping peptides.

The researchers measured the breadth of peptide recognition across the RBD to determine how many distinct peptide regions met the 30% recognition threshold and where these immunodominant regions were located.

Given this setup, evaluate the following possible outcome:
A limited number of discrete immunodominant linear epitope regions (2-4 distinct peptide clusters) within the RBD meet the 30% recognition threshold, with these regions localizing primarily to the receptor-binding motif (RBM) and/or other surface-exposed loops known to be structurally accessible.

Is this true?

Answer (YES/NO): NO